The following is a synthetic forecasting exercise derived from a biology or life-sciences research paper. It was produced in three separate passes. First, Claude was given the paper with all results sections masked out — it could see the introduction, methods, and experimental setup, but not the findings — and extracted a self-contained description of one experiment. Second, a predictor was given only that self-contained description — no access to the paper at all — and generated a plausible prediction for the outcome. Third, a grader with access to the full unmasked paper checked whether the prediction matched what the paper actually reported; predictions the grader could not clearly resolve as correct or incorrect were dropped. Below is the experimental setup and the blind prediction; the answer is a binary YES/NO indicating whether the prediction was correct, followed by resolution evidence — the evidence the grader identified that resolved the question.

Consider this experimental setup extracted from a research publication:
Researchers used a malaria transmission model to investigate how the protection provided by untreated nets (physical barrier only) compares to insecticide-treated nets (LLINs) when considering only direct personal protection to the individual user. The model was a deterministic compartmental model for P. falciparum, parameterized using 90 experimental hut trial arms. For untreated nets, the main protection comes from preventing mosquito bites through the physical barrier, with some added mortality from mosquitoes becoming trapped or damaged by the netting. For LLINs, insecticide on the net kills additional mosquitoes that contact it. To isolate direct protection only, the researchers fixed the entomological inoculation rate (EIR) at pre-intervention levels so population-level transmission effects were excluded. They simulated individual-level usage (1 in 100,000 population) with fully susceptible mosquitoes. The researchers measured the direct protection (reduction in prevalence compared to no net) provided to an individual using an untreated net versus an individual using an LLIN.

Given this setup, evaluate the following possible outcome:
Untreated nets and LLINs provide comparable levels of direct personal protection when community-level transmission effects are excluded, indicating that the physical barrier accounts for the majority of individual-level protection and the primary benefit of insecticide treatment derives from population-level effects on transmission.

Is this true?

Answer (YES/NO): NO